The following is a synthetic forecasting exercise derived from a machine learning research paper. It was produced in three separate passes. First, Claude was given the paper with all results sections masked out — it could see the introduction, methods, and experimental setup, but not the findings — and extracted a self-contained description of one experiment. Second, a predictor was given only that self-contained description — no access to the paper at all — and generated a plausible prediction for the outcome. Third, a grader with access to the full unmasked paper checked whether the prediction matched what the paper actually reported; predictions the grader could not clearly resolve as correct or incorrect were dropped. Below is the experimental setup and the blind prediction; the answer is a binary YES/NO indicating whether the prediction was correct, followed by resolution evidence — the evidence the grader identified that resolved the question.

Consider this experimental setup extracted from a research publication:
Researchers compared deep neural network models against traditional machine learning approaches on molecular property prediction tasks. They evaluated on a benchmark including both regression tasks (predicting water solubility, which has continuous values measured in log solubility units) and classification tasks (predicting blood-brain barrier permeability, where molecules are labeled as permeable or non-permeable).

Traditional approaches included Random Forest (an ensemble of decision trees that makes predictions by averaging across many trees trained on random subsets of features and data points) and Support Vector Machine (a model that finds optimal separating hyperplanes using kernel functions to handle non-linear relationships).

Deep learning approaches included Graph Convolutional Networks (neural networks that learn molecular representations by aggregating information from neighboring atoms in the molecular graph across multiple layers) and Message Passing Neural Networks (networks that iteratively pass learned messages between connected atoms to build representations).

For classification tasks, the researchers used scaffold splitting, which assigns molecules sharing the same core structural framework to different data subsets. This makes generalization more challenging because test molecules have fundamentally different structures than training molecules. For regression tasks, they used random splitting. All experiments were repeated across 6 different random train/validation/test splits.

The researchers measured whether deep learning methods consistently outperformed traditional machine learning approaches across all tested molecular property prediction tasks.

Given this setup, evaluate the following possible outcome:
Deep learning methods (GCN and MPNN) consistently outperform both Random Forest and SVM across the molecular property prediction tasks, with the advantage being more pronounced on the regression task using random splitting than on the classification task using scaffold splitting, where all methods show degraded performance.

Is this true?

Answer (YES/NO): NO